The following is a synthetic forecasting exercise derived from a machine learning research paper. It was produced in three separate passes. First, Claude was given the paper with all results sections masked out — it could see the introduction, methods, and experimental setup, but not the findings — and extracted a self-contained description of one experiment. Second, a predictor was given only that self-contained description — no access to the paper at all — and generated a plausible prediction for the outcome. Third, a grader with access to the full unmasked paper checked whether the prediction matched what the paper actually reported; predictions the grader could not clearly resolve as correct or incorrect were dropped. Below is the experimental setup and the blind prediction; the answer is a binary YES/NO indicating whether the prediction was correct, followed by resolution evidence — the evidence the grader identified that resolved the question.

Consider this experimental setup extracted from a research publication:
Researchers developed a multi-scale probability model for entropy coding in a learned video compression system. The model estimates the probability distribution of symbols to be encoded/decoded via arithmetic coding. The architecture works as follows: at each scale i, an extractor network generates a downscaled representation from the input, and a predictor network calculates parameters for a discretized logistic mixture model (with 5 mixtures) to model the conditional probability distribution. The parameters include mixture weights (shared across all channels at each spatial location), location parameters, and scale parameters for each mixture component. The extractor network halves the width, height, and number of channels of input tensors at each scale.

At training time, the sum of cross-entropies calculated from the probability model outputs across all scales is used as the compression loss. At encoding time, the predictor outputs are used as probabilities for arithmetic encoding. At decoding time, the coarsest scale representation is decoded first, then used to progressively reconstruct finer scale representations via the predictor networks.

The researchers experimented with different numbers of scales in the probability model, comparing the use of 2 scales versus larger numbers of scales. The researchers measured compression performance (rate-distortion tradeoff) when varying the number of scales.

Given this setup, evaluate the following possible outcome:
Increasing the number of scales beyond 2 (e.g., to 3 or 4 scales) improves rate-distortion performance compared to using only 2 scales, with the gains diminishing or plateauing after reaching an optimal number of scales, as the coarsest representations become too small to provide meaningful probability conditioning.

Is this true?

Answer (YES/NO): NO